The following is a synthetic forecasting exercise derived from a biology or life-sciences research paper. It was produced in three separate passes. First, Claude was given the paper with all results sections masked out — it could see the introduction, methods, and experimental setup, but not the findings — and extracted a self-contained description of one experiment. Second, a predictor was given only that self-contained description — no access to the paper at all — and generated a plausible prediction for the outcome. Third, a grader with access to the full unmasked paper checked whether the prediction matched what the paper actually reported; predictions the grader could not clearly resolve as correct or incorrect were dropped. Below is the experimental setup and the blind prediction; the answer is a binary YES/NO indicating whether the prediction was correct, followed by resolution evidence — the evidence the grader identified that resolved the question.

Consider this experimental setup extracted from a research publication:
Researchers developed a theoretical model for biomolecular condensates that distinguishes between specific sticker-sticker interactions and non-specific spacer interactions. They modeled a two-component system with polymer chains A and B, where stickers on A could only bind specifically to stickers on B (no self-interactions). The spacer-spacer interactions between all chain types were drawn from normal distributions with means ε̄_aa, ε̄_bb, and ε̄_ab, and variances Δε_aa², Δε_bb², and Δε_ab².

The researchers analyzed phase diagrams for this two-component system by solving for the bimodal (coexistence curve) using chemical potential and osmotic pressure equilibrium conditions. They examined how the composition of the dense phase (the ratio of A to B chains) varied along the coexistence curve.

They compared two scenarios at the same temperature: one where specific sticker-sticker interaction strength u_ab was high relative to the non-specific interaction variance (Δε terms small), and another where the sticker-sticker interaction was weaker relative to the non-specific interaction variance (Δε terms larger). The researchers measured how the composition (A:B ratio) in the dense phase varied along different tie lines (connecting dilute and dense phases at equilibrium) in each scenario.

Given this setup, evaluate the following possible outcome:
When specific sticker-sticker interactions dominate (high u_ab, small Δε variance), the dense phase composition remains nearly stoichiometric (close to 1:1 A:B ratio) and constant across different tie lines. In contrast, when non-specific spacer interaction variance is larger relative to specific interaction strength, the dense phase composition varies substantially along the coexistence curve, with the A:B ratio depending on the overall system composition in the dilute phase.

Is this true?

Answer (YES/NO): YES